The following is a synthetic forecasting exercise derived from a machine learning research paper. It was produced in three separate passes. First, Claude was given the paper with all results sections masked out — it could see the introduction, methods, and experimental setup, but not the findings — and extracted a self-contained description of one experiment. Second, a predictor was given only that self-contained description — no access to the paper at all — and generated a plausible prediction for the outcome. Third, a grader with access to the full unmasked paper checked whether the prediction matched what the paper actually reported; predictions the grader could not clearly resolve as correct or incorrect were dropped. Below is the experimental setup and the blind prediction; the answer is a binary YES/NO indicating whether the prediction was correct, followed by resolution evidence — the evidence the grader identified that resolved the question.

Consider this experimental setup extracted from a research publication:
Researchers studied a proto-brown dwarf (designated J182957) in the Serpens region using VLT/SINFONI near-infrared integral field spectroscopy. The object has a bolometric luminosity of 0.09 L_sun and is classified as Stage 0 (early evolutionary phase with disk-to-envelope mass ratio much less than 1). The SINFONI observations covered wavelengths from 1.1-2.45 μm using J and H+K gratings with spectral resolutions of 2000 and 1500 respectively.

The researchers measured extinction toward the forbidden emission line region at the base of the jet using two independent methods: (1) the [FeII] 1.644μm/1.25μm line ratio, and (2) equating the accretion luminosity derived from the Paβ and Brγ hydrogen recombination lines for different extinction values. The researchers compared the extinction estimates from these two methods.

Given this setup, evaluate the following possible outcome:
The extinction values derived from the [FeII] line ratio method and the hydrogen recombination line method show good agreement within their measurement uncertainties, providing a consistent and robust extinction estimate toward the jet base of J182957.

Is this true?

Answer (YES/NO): YES